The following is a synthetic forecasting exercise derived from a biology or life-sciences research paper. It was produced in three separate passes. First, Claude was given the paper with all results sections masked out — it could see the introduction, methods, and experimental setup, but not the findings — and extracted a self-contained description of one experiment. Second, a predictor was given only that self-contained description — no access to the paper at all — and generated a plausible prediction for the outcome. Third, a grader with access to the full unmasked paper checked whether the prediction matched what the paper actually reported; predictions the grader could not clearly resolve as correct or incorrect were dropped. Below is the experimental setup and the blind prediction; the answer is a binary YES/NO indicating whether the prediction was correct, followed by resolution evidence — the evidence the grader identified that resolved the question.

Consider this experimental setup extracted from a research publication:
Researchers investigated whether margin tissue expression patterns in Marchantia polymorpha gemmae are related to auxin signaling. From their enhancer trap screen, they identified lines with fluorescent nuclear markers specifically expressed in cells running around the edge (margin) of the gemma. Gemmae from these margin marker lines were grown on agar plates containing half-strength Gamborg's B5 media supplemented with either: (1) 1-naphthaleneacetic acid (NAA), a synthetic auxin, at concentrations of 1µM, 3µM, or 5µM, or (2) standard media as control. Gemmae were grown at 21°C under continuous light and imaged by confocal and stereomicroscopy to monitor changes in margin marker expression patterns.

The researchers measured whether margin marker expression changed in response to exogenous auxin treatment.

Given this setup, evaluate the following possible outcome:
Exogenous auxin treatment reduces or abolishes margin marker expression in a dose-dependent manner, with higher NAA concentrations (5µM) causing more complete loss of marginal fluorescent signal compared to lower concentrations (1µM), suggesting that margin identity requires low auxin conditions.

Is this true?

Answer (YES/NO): NO